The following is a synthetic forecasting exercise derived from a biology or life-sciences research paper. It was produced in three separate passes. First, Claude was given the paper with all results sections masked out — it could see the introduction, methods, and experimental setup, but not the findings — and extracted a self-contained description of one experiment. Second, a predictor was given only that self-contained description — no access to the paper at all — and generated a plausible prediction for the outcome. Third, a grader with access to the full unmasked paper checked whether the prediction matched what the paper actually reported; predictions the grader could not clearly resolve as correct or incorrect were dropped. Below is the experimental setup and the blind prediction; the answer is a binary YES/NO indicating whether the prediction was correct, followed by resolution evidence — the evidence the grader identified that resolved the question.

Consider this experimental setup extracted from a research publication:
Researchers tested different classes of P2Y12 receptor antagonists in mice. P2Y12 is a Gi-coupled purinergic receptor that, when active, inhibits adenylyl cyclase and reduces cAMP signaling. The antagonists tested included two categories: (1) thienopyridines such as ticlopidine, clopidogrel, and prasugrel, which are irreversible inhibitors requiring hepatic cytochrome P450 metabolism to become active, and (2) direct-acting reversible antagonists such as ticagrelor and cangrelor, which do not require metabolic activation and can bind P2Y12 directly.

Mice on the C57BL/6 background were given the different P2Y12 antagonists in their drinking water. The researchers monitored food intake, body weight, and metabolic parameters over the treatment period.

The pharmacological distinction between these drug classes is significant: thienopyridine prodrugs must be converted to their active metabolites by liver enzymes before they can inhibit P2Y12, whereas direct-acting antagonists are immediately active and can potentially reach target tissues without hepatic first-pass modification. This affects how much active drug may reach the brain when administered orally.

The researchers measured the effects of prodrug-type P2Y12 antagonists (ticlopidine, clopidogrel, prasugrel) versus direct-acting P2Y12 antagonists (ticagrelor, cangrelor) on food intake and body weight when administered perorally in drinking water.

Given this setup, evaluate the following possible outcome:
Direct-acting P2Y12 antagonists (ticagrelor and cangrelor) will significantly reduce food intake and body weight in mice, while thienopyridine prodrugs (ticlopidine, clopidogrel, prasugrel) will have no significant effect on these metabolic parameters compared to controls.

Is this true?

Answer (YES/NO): NO